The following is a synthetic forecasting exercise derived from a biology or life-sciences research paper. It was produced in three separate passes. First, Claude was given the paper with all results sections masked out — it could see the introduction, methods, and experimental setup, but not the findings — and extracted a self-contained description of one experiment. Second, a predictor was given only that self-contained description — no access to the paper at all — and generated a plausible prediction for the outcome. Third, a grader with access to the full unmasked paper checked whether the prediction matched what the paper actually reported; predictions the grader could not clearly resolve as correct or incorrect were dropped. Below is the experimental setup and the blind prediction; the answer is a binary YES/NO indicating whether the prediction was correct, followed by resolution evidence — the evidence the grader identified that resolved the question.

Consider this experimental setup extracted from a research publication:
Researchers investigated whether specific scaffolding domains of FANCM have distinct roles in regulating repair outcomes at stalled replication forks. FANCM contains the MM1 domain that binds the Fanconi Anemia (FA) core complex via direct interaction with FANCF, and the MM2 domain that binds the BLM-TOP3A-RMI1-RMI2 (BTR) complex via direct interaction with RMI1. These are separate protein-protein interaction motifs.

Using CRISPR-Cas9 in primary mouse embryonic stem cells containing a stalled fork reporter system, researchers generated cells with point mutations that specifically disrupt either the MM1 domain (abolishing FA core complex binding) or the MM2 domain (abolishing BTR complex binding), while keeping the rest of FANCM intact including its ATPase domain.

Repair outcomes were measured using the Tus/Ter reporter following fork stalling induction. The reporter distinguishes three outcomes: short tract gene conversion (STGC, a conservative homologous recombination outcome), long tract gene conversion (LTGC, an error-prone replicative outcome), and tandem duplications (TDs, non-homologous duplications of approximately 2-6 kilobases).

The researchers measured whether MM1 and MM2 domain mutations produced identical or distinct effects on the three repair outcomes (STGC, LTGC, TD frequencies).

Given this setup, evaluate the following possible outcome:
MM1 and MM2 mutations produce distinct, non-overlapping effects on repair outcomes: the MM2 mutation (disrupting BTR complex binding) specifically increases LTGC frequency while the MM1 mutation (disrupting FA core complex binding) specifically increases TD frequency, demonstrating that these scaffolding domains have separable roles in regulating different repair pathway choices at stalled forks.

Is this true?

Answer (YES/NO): NO